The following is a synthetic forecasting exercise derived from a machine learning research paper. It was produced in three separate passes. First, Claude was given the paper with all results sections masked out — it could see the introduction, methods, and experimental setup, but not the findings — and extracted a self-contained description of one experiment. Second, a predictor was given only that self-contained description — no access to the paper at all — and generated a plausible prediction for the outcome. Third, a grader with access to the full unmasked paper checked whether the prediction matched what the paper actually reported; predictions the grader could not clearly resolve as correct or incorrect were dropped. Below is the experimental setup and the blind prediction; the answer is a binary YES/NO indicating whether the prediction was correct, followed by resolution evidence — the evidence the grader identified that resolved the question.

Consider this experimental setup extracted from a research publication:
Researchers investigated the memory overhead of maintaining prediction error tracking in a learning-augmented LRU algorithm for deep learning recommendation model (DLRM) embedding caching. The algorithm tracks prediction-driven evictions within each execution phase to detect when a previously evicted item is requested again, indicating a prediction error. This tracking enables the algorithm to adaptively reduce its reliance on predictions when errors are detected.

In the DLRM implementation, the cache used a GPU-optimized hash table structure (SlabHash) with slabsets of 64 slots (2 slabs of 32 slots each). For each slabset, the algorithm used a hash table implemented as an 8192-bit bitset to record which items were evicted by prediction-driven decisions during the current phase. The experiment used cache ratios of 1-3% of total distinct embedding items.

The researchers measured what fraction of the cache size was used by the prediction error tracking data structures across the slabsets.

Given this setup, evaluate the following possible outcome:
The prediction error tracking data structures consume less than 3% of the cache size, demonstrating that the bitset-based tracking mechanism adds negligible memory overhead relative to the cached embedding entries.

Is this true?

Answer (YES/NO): NO